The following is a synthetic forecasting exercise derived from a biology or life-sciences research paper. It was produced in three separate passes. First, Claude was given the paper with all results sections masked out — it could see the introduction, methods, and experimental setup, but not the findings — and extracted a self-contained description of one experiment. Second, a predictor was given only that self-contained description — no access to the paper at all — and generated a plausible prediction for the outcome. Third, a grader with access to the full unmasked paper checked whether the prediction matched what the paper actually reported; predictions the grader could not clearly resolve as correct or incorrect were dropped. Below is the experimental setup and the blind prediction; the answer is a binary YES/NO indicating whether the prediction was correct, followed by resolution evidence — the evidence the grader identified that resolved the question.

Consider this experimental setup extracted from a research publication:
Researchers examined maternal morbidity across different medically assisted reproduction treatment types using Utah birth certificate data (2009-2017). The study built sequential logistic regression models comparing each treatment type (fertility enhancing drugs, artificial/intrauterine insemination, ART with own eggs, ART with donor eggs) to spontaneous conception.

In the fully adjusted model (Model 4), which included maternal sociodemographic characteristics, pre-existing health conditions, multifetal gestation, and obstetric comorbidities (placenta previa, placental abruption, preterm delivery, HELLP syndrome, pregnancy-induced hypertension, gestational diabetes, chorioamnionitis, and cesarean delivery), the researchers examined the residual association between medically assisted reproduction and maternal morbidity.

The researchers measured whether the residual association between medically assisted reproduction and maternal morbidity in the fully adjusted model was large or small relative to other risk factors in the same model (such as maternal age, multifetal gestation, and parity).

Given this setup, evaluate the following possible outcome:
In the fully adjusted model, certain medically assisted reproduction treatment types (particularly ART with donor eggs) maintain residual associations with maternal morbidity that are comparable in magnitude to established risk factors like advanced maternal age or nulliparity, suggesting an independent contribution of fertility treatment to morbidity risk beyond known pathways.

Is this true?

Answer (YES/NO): NO